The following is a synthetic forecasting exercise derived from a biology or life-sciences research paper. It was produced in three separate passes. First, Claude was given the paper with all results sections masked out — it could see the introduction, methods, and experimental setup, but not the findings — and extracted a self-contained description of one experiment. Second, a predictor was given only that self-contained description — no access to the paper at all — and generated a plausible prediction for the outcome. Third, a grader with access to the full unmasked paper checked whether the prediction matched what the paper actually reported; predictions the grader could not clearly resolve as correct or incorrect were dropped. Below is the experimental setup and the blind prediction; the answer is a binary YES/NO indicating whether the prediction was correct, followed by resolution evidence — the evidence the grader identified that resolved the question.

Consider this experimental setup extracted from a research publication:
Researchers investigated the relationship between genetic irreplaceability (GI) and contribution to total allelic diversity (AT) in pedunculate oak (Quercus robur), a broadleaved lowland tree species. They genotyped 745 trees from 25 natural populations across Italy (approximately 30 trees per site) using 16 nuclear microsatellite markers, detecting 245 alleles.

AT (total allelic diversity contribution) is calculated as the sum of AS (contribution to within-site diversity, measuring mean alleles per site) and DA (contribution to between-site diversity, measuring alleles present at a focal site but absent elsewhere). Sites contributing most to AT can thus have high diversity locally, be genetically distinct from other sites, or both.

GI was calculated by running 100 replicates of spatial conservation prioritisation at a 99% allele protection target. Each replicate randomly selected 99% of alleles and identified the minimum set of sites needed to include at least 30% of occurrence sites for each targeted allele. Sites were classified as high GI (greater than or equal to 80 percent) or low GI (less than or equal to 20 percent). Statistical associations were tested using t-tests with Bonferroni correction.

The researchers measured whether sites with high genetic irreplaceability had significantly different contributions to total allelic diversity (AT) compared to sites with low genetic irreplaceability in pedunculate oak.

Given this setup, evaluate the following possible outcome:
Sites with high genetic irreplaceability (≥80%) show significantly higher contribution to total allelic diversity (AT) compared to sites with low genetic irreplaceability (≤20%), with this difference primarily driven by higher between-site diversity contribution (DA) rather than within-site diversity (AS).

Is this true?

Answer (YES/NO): NO